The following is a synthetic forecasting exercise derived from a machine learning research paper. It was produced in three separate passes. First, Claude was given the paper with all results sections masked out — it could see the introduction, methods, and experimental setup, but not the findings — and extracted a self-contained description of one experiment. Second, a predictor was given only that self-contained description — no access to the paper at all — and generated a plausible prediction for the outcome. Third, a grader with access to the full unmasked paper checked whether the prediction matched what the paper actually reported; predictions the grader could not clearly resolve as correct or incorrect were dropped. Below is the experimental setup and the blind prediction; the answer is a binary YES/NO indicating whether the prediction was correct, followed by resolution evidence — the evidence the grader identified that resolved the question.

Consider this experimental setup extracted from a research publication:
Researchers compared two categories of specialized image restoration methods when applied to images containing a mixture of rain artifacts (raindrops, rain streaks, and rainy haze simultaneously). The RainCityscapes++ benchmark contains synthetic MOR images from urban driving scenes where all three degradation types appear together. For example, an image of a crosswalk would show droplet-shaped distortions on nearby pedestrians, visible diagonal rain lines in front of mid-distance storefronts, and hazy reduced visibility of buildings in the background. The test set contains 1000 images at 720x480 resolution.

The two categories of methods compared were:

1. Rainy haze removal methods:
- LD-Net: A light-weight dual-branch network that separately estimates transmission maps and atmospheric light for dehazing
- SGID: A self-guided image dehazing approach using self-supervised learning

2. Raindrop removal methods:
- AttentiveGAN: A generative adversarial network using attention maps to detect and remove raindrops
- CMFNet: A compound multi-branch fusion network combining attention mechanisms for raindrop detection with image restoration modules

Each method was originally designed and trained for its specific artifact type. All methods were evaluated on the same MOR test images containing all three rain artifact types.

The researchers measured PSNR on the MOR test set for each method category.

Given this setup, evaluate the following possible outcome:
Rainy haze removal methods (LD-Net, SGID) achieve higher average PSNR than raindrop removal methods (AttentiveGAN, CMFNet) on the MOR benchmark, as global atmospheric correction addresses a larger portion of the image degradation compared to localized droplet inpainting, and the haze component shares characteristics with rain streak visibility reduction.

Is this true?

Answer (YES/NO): NO